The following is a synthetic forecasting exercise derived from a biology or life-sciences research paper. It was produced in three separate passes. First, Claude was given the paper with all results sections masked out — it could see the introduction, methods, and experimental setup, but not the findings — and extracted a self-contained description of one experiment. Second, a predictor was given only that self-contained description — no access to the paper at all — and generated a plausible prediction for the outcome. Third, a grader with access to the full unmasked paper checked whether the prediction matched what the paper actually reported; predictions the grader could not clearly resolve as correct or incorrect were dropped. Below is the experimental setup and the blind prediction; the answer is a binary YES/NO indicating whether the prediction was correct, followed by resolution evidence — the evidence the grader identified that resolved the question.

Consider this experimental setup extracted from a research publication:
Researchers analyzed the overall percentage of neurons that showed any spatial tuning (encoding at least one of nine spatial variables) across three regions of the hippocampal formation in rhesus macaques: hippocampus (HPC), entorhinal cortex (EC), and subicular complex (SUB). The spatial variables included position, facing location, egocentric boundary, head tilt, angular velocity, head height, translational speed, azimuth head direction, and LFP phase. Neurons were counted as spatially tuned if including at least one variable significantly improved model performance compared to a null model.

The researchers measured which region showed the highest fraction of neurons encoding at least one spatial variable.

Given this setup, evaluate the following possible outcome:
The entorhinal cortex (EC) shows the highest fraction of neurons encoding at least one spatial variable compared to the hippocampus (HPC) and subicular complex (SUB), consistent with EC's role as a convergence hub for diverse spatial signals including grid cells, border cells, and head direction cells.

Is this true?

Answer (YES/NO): NO